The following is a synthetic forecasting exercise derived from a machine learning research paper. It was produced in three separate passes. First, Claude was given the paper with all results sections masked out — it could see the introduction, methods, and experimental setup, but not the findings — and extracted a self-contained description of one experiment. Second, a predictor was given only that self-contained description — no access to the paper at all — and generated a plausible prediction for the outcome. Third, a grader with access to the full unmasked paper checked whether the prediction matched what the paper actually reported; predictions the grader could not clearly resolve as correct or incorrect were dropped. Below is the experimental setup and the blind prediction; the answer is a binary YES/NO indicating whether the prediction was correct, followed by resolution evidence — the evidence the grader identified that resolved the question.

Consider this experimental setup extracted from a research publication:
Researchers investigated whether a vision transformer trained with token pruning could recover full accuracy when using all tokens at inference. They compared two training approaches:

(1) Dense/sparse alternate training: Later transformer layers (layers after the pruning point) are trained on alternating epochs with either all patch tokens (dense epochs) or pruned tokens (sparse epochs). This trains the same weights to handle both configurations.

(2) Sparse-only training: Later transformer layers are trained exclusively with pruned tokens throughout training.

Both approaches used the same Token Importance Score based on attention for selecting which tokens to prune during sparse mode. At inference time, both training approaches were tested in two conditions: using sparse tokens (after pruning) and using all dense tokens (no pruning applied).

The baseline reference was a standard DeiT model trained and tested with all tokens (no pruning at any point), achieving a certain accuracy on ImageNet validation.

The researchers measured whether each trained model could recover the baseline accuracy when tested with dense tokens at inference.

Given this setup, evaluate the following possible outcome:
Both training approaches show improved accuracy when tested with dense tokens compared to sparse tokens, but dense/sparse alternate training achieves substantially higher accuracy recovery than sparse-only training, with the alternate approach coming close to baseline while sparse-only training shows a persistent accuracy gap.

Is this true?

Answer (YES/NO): NO